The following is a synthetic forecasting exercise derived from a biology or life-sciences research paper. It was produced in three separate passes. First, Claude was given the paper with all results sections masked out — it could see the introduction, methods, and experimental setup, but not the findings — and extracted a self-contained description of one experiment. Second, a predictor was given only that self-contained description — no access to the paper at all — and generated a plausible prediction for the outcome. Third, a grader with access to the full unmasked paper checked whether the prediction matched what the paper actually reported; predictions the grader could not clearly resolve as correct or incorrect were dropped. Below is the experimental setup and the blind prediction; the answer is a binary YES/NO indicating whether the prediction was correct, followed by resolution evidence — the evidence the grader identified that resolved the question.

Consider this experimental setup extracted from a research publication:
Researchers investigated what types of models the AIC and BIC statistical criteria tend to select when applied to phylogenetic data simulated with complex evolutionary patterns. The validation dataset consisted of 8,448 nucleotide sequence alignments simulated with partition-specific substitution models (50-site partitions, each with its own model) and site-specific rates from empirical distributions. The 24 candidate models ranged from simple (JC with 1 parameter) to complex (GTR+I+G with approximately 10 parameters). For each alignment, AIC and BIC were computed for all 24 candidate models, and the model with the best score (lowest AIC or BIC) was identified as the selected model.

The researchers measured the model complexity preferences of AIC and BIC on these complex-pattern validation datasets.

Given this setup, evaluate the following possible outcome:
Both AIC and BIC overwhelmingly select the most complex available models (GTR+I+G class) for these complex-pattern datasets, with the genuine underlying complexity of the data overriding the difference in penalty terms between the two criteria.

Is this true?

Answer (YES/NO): YES